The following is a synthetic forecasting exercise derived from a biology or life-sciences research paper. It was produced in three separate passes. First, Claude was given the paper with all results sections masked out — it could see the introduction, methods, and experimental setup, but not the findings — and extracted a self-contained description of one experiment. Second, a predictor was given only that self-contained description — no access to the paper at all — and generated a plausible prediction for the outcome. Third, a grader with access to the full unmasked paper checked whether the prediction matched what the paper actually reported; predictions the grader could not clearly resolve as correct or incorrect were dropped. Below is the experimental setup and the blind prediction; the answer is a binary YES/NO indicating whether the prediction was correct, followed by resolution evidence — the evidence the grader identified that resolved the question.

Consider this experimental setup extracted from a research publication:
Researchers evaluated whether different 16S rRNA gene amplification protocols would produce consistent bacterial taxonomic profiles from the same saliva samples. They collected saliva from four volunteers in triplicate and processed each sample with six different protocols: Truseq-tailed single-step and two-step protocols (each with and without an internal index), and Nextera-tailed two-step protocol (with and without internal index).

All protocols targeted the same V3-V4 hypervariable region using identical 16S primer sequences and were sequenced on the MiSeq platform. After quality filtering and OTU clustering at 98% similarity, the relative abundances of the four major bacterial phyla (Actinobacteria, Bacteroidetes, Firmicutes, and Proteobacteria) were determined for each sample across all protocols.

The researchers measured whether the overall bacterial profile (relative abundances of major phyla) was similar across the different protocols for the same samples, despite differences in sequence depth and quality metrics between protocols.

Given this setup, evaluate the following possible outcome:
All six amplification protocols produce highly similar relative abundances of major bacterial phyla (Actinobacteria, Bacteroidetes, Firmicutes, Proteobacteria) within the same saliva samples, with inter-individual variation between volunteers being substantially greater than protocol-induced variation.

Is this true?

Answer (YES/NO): YES